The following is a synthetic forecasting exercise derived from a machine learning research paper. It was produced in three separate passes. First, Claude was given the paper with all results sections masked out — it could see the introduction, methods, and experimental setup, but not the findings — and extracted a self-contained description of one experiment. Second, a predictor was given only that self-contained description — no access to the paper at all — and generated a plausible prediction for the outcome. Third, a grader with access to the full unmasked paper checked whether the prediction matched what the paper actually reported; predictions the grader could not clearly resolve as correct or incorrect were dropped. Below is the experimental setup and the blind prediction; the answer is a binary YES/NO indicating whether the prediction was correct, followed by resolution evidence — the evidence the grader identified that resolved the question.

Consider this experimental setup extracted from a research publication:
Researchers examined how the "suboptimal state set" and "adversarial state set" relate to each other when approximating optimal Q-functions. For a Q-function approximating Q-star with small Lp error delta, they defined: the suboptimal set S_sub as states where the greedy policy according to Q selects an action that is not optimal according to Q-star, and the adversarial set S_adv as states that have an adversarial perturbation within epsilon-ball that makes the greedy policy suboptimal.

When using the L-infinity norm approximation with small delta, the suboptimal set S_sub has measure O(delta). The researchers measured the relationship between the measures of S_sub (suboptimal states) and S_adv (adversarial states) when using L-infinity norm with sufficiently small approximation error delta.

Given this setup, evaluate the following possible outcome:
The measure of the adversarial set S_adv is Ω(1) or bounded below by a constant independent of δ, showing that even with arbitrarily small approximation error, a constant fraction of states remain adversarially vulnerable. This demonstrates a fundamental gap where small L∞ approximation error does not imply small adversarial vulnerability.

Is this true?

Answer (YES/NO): NO